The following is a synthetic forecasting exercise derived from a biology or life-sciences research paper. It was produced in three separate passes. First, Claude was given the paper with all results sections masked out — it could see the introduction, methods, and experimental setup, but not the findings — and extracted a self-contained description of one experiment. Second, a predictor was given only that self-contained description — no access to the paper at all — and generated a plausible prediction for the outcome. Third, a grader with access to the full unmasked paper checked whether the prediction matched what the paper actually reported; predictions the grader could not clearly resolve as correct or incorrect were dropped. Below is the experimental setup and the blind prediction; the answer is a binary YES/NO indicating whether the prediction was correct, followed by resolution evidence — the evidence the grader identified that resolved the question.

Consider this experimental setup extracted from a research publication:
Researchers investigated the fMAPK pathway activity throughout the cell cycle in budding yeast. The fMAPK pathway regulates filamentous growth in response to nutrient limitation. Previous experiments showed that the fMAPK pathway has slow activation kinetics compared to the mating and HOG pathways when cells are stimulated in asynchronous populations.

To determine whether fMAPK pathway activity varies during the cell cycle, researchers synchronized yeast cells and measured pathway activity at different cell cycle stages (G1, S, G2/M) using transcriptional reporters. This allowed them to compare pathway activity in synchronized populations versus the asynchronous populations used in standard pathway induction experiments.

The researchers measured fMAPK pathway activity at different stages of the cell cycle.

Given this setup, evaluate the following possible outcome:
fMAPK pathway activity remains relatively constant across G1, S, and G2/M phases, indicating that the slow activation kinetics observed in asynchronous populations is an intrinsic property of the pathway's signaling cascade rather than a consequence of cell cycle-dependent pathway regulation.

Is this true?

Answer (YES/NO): NO